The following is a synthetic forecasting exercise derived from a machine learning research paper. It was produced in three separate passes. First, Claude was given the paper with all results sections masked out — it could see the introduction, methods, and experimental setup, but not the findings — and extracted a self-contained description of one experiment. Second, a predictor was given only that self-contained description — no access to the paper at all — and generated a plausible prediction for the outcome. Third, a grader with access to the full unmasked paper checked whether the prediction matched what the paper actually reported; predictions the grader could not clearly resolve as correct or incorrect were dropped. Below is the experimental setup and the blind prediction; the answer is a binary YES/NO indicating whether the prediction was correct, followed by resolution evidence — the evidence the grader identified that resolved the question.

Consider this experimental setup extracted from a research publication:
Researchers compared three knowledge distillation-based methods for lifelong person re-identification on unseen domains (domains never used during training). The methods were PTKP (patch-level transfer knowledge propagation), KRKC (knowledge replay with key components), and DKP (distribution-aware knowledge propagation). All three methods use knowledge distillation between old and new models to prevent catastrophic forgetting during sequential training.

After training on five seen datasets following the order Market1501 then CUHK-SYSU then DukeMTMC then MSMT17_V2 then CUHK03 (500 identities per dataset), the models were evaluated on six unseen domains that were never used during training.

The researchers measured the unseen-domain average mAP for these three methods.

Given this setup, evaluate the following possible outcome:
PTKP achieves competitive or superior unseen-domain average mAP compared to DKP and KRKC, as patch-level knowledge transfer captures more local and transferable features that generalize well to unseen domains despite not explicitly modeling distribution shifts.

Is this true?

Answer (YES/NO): YES